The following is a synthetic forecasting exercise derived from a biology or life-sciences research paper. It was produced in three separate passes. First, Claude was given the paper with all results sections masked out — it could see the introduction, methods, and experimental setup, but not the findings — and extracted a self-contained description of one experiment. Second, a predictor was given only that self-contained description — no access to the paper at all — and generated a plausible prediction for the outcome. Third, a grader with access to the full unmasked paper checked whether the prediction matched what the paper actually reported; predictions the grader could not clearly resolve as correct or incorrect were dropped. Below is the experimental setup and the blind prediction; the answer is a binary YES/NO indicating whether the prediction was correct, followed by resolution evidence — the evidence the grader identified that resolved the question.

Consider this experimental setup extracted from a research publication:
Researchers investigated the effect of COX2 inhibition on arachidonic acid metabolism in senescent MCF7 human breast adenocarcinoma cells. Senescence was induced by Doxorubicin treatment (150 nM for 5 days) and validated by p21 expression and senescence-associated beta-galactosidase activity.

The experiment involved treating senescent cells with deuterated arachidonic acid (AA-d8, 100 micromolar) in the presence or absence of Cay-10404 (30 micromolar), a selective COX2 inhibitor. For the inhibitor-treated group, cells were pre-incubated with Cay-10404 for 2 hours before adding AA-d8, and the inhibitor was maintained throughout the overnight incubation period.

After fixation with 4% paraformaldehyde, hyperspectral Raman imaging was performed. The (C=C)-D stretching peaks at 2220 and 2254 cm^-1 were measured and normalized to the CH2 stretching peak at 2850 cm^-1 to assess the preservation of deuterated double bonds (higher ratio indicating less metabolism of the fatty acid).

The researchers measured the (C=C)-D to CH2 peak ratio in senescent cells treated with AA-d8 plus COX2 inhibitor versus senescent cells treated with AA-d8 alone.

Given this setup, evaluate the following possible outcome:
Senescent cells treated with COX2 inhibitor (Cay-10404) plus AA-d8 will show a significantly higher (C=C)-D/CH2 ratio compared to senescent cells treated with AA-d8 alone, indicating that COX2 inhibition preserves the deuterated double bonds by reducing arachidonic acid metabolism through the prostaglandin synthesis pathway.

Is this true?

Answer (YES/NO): YES